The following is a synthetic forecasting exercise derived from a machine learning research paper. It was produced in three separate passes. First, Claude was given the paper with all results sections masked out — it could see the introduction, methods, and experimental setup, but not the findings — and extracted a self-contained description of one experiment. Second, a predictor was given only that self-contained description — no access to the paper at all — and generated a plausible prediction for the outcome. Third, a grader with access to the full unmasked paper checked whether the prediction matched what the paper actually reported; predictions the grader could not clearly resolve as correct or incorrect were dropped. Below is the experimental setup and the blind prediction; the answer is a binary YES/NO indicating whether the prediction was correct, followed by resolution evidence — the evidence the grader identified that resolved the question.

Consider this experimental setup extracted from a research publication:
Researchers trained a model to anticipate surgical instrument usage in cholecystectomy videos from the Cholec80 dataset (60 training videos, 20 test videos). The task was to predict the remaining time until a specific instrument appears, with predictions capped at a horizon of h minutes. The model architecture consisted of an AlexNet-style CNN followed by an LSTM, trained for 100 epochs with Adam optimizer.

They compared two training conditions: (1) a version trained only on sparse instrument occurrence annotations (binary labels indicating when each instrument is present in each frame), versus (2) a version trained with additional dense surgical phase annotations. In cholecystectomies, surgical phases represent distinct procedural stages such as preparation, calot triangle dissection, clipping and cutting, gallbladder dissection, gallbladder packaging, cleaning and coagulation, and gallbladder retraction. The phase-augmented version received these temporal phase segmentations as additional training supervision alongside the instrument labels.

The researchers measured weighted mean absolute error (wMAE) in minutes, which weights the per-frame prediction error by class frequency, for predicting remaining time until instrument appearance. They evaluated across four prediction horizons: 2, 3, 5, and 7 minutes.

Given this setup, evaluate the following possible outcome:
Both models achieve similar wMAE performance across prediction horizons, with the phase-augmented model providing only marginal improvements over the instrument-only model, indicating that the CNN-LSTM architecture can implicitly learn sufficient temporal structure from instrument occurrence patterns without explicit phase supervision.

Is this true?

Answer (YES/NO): YES